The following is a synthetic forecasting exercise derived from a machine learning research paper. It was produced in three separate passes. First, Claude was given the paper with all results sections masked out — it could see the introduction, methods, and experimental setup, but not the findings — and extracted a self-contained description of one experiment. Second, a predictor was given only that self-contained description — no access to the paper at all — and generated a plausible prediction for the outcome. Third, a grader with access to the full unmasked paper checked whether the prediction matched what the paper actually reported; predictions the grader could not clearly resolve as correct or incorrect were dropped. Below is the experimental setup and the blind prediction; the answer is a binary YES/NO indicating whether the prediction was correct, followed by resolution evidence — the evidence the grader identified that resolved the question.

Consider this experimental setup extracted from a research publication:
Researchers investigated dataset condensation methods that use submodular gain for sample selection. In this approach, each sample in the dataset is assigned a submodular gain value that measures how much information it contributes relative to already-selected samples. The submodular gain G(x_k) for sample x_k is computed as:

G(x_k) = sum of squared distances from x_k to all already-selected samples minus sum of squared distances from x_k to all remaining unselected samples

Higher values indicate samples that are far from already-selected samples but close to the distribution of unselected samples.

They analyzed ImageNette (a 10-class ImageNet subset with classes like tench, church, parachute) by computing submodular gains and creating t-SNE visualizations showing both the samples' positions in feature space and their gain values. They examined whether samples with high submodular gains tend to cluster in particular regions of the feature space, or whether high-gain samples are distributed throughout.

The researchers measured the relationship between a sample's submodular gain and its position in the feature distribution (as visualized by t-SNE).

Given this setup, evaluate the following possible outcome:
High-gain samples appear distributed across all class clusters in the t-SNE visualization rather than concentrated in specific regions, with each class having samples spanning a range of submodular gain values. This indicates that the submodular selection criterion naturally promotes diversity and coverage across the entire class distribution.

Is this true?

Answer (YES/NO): NO